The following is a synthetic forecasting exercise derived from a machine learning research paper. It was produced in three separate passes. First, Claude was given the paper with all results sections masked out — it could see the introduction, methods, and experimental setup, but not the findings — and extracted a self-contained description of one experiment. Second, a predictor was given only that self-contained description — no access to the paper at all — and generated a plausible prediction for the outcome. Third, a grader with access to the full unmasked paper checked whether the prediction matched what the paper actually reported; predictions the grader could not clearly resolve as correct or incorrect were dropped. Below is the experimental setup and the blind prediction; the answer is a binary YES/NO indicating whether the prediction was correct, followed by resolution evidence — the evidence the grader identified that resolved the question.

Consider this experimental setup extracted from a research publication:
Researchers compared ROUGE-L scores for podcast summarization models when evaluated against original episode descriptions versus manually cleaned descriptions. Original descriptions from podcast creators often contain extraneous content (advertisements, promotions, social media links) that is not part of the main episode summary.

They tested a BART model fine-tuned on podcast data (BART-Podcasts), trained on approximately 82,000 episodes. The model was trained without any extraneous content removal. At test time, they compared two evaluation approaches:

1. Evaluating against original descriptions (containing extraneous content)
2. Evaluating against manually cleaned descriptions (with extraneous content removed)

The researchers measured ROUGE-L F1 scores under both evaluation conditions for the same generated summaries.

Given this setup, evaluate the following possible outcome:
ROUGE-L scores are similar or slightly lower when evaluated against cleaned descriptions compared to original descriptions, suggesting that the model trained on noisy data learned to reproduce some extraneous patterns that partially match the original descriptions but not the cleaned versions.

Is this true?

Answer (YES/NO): NO